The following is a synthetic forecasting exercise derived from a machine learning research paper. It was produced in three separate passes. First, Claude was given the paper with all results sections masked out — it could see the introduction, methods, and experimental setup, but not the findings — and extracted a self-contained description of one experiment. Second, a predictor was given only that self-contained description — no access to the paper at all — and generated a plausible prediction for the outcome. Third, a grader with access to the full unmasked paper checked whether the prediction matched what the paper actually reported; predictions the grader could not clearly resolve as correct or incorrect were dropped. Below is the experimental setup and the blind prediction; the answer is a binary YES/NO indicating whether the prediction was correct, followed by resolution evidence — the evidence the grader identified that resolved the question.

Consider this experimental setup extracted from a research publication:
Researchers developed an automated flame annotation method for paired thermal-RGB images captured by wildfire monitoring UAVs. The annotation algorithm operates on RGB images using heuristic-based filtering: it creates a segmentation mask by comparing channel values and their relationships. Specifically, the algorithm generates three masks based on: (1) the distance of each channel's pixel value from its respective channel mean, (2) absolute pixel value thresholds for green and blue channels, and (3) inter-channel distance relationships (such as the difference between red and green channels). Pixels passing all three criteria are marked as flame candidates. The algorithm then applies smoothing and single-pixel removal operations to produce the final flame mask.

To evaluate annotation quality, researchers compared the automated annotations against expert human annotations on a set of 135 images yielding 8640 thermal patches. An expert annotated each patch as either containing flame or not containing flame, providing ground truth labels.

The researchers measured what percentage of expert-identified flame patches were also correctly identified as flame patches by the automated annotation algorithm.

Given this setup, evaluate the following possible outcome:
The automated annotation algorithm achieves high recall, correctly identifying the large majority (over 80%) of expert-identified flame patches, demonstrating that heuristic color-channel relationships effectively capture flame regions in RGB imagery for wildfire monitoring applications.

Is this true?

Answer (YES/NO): YES